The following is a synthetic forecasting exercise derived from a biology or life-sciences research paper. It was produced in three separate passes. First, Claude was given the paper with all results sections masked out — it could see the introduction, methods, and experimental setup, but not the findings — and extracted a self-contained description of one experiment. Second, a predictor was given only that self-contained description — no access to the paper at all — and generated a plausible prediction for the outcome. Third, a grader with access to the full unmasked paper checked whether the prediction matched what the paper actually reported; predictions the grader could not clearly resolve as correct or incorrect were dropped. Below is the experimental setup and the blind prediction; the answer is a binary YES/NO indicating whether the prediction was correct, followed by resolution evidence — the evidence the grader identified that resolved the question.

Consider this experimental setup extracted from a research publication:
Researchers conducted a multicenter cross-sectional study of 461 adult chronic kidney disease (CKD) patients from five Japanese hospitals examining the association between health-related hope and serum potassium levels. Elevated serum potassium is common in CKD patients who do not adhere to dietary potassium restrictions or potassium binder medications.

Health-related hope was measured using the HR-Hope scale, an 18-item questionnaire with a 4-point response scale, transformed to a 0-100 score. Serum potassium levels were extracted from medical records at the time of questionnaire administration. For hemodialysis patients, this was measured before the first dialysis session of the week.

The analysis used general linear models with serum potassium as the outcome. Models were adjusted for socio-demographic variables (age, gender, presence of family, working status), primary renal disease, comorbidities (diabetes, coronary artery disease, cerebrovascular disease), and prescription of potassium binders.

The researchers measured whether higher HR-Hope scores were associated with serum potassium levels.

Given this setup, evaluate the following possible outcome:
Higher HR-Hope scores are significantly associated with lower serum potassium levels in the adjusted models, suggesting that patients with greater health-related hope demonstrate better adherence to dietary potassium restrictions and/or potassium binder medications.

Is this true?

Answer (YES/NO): NO